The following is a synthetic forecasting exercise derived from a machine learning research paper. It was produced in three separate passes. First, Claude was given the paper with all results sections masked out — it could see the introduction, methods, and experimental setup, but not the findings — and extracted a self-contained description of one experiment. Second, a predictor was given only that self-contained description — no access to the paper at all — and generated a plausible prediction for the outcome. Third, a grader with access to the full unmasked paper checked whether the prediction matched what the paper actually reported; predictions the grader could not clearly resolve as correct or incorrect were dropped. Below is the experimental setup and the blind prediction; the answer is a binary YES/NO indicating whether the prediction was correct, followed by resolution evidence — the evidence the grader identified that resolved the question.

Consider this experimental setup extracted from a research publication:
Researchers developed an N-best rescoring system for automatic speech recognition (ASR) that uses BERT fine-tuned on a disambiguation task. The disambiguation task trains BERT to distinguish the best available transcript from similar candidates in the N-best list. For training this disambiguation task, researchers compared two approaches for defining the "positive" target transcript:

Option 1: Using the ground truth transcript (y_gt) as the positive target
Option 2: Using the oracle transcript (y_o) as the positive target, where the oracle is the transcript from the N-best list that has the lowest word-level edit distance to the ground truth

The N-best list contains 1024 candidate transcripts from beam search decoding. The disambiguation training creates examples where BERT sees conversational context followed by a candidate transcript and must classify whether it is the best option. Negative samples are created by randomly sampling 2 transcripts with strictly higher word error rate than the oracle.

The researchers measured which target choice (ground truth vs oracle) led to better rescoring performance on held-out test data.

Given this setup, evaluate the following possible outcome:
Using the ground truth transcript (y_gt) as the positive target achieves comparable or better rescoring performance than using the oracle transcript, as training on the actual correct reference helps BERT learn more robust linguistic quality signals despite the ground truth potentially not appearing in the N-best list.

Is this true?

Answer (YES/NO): NO